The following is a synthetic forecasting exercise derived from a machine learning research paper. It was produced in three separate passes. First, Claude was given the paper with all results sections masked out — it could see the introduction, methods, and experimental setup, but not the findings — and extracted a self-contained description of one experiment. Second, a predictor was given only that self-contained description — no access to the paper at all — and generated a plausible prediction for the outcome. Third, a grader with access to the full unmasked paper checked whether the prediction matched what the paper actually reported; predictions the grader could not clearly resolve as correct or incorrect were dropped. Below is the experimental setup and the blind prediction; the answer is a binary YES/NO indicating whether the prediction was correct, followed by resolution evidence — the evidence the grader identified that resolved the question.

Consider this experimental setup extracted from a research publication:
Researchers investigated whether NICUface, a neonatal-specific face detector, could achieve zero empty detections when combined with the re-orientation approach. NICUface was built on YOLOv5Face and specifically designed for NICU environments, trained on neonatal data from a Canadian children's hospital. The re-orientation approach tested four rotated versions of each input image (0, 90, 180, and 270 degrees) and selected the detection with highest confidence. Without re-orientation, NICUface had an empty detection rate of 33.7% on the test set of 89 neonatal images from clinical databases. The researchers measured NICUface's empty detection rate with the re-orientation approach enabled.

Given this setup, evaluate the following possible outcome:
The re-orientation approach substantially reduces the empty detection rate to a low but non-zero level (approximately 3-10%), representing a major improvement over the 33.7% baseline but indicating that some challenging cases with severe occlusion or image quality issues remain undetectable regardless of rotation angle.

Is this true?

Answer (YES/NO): NO